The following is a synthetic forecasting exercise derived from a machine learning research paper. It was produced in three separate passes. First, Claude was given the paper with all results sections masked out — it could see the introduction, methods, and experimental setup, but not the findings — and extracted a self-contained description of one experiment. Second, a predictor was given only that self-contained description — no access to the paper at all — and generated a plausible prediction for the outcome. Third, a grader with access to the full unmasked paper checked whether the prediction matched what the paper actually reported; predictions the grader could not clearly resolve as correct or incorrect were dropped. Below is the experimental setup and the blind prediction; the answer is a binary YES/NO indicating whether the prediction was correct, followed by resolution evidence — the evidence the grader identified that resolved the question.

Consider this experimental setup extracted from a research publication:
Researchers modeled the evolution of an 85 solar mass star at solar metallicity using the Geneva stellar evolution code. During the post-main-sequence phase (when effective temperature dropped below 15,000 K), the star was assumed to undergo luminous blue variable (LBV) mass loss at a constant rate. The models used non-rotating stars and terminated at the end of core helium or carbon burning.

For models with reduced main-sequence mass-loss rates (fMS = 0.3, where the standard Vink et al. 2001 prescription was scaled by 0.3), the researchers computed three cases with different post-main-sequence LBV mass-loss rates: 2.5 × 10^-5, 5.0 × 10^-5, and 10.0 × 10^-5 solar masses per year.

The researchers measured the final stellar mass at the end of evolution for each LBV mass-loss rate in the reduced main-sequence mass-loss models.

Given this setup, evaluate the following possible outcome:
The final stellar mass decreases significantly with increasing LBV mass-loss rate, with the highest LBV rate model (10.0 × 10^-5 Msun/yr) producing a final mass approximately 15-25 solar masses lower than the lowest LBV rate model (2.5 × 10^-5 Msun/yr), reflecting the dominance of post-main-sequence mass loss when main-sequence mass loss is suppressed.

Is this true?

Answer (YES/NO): YES